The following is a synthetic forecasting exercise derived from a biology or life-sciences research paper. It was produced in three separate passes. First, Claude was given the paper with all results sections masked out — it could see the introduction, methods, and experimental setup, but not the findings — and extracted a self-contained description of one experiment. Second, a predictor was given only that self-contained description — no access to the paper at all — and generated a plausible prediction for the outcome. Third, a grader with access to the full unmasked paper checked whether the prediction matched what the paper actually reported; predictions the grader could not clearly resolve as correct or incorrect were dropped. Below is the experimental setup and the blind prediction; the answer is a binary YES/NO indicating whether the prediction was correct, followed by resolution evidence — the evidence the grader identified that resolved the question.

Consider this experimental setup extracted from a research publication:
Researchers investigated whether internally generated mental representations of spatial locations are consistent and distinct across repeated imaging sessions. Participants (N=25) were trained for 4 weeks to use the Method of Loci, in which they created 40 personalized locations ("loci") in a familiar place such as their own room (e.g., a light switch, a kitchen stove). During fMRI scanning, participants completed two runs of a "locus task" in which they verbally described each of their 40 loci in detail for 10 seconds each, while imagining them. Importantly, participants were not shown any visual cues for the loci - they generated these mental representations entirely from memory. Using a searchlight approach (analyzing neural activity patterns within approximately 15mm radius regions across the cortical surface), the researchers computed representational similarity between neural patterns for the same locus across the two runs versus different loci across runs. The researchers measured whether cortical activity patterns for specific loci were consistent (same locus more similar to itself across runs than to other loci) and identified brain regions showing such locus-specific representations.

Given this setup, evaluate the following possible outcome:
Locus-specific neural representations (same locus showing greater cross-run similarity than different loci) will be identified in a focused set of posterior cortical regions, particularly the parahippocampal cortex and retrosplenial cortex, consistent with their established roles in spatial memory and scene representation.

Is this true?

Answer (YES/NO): NO